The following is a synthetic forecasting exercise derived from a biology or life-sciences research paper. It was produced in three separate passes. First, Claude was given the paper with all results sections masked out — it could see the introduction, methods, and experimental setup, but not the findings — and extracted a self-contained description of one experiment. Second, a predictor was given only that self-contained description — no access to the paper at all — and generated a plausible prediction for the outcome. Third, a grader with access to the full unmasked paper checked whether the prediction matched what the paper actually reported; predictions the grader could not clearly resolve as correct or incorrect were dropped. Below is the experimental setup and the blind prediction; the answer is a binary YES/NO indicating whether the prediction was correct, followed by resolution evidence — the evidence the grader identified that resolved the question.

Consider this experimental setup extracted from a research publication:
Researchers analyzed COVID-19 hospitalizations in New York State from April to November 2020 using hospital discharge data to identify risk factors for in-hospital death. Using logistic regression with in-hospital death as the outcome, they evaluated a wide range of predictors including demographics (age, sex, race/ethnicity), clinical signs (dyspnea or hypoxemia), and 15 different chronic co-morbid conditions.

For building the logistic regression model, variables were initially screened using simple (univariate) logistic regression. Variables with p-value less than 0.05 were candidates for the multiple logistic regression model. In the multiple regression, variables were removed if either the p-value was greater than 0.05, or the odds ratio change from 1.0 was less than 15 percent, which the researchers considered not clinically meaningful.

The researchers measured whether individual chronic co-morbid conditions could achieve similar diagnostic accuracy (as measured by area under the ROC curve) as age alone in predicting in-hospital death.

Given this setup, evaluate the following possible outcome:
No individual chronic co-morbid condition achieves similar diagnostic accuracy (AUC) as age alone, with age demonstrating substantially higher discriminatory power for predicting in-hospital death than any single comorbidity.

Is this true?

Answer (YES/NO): YES